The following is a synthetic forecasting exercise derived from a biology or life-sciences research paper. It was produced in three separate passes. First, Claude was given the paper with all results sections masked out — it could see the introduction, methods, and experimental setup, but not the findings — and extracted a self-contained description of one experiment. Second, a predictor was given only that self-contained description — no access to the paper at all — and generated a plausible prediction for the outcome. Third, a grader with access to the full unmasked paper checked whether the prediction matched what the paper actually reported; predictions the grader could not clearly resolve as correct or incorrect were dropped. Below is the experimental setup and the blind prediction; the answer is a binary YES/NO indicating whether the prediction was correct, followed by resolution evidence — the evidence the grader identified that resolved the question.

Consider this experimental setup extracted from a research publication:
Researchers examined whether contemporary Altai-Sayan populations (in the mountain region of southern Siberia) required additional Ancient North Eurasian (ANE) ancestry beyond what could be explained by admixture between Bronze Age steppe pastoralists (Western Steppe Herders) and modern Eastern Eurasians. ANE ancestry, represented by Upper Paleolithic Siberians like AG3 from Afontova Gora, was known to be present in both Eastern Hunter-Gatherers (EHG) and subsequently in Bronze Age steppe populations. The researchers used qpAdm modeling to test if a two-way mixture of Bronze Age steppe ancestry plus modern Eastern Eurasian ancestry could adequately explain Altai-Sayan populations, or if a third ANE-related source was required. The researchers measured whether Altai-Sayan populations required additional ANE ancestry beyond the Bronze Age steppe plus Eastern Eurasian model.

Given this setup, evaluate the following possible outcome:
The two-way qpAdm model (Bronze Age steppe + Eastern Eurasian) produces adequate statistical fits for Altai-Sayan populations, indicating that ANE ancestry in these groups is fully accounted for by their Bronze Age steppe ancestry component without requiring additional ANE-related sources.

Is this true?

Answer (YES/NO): YES